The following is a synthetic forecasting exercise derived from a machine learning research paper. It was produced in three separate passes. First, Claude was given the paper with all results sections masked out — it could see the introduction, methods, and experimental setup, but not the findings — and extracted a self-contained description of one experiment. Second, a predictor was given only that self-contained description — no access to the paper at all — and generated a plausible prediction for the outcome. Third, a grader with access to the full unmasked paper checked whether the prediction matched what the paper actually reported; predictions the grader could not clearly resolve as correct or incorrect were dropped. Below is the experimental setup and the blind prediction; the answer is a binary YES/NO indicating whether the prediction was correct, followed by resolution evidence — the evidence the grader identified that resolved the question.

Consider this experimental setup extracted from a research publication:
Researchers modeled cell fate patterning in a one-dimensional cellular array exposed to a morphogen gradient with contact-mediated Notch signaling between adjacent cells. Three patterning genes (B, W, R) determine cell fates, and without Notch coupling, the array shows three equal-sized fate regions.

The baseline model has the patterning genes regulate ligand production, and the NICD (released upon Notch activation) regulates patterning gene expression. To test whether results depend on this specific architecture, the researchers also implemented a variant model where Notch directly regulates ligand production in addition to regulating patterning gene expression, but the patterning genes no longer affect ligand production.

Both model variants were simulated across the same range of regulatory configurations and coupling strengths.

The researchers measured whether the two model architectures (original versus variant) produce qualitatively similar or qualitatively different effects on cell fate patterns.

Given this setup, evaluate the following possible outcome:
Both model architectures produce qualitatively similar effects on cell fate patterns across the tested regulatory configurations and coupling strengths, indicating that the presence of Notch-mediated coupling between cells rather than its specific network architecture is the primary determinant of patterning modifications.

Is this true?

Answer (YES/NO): YES